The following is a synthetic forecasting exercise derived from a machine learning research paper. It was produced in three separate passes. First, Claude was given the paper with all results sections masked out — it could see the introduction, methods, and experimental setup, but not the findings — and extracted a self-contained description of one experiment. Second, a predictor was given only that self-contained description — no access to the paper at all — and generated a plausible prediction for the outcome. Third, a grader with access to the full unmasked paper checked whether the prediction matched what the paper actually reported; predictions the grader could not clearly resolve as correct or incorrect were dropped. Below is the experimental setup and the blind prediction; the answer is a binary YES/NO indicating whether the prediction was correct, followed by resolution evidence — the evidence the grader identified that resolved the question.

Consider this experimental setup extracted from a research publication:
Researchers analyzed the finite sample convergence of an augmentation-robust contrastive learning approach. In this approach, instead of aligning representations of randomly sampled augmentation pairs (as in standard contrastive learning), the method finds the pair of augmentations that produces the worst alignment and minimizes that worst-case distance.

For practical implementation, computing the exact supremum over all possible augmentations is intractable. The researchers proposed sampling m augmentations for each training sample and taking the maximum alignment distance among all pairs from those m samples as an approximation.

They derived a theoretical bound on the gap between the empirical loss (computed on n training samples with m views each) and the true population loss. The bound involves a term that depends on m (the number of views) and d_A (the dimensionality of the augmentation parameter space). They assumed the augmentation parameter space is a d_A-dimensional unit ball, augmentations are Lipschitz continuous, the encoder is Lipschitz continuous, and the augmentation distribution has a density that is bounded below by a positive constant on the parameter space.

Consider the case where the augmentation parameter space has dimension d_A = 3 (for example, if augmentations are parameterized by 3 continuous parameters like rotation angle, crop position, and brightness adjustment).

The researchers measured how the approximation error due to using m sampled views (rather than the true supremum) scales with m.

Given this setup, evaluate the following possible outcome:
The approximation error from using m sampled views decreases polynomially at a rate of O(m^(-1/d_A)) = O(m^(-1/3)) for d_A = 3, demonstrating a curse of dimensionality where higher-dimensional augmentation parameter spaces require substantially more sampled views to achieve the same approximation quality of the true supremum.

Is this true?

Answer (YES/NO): YES